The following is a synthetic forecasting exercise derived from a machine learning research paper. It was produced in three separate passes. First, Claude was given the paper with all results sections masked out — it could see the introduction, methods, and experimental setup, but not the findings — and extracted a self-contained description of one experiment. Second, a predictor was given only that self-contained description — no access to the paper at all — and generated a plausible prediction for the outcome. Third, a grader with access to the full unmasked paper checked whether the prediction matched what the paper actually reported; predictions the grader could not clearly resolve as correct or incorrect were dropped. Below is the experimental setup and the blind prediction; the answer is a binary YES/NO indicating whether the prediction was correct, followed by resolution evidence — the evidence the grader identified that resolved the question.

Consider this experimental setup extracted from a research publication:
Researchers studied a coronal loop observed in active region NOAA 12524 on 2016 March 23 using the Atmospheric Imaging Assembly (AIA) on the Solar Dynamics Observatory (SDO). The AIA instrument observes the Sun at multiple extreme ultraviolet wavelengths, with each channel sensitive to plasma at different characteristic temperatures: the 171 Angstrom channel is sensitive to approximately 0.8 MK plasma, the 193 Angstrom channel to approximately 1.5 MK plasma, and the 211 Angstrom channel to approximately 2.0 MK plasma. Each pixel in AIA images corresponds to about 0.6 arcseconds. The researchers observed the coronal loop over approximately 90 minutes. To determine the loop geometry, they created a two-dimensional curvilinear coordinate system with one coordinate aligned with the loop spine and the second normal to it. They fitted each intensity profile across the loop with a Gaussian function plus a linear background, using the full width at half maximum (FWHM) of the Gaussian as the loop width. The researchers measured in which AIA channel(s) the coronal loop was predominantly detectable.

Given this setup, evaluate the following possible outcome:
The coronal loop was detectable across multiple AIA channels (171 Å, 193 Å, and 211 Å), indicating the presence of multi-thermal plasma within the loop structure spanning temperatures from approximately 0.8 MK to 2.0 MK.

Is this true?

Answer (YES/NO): NO